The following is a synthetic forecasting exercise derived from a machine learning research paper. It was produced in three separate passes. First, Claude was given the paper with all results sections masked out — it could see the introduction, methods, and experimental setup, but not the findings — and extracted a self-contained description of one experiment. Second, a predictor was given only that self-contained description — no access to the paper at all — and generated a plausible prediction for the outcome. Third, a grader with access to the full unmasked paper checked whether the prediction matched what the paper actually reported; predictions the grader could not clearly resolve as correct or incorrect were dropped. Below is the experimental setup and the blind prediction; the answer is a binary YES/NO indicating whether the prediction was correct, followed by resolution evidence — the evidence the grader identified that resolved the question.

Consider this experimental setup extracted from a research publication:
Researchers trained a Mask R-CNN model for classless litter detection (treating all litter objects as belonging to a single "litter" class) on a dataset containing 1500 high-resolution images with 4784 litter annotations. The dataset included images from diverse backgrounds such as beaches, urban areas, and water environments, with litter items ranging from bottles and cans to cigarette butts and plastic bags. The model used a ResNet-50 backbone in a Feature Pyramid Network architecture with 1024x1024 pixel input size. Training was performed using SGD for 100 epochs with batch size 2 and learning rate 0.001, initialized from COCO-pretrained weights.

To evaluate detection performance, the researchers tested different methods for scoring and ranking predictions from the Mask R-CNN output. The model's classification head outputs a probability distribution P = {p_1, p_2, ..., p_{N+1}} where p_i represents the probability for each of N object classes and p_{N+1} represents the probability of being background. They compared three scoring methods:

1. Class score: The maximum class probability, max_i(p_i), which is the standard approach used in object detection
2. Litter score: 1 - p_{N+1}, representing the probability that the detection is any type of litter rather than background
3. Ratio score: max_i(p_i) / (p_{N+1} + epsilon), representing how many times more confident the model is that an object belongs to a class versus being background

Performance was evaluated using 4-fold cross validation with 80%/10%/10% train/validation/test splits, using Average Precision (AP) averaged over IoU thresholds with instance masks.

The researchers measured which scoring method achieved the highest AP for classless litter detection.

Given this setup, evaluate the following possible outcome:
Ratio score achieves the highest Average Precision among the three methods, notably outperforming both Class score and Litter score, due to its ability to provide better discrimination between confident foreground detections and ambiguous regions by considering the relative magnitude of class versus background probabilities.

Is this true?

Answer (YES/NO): NO